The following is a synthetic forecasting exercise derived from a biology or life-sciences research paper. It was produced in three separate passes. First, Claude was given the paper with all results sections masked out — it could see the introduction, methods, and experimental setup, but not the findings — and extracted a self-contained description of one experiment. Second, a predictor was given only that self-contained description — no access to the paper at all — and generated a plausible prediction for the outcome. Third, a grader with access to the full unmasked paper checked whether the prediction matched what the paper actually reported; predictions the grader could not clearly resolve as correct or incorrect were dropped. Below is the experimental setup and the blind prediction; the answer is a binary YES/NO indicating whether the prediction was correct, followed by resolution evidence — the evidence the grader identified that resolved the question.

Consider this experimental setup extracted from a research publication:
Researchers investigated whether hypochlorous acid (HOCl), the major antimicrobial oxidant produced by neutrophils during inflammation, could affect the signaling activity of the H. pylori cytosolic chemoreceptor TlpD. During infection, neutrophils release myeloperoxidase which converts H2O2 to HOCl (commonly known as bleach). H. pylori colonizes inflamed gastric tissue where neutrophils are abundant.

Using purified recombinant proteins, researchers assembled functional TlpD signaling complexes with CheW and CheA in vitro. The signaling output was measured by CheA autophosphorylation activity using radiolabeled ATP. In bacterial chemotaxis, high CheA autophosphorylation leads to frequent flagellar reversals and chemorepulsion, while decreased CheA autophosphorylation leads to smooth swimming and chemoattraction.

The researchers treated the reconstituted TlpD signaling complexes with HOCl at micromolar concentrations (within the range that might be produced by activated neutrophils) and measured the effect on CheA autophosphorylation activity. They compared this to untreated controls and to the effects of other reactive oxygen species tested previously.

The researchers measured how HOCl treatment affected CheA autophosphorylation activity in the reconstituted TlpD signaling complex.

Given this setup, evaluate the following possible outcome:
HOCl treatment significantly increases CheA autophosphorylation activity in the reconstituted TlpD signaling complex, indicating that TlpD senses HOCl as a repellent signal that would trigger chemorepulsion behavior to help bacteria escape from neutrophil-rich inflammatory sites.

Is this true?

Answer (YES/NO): NO